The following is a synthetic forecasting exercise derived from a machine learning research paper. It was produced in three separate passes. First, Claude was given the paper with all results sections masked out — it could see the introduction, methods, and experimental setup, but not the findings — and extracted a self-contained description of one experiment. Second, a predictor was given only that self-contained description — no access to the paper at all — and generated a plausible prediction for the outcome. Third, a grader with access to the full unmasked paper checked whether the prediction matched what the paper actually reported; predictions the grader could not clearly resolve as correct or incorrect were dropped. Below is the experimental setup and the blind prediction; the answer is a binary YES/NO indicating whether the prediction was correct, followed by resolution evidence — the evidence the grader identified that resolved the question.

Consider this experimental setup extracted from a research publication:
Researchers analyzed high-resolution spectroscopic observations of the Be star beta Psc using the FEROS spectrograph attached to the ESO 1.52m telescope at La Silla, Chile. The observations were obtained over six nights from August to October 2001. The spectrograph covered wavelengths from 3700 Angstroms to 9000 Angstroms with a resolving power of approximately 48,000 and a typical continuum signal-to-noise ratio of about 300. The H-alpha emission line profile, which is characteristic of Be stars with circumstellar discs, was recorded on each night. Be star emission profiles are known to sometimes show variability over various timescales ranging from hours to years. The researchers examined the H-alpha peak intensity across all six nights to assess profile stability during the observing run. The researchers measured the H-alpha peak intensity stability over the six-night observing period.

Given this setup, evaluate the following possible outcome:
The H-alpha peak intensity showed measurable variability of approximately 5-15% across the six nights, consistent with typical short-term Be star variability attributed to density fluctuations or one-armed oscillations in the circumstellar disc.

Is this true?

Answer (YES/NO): NO